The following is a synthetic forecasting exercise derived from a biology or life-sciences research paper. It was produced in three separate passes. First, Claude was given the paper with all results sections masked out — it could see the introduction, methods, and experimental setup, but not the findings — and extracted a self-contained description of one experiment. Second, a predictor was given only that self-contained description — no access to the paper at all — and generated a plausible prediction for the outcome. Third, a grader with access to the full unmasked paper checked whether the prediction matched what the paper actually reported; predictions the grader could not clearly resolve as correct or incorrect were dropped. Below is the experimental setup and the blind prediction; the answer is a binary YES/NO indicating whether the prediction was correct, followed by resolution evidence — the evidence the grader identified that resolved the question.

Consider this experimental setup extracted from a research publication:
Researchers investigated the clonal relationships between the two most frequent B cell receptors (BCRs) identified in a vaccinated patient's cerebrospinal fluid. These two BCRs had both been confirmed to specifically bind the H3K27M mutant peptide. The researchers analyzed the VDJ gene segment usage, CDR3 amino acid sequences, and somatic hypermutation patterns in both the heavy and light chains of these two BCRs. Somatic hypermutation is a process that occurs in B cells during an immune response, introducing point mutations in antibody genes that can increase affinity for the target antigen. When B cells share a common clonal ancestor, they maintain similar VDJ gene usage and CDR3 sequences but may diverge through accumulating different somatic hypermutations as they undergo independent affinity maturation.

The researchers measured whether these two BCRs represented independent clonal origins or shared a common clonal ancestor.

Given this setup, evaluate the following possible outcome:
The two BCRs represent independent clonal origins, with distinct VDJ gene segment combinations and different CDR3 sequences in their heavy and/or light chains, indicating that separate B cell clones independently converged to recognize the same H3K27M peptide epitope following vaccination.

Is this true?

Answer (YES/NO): NO